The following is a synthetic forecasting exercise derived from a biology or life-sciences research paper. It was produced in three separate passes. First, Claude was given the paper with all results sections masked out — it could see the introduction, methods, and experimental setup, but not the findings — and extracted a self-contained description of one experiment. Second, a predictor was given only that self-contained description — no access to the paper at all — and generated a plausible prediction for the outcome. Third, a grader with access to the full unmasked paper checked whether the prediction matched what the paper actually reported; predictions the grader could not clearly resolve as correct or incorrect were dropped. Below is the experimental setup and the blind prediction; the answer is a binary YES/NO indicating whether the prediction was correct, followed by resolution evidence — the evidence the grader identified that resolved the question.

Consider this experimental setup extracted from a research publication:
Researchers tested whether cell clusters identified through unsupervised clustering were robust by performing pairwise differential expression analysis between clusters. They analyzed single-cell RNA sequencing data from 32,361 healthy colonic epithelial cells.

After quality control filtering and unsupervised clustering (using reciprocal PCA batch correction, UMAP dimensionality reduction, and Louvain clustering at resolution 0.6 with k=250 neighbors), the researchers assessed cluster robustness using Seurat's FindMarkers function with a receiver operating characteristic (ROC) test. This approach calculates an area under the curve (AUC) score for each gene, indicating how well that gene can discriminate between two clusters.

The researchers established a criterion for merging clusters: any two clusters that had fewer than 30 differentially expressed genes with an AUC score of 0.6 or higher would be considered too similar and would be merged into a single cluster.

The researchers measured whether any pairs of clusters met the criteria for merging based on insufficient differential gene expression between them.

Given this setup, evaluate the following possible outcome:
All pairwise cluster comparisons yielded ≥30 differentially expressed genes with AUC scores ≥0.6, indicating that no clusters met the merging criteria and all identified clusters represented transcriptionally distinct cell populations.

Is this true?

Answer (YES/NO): YES